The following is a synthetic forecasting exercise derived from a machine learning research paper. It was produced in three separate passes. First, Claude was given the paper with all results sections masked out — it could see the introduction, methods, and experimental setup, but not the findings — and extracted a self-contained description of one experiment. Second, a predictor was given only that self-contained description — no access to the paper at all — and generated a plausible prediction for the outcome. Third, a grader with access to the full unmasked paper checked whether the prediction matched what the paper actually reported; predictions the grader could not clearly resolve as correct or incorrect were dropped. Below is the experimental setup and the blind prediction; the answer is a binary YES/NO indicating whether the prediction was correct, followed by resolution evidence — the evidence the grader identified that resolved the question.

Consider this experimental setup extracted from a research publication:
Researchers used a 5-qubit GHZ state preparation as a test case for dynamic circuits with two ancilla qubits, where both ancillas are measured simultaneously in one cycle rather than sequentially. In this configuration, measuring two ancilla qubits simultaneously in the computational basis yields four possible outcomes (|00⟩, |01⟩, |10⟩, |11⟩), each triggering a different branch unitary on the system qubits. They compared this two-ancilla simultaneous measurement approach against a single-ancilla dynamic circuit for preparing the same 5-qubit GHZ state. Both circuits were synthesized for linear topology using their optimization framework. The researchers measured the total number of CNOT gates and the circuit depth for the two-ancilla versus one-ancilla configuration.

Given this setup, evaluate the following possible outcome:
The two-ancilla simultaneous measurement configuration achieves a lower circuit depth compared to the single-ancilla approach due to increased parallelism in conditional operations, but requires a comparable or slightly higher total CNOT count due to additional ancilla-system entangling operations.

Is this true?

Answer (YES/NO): YES